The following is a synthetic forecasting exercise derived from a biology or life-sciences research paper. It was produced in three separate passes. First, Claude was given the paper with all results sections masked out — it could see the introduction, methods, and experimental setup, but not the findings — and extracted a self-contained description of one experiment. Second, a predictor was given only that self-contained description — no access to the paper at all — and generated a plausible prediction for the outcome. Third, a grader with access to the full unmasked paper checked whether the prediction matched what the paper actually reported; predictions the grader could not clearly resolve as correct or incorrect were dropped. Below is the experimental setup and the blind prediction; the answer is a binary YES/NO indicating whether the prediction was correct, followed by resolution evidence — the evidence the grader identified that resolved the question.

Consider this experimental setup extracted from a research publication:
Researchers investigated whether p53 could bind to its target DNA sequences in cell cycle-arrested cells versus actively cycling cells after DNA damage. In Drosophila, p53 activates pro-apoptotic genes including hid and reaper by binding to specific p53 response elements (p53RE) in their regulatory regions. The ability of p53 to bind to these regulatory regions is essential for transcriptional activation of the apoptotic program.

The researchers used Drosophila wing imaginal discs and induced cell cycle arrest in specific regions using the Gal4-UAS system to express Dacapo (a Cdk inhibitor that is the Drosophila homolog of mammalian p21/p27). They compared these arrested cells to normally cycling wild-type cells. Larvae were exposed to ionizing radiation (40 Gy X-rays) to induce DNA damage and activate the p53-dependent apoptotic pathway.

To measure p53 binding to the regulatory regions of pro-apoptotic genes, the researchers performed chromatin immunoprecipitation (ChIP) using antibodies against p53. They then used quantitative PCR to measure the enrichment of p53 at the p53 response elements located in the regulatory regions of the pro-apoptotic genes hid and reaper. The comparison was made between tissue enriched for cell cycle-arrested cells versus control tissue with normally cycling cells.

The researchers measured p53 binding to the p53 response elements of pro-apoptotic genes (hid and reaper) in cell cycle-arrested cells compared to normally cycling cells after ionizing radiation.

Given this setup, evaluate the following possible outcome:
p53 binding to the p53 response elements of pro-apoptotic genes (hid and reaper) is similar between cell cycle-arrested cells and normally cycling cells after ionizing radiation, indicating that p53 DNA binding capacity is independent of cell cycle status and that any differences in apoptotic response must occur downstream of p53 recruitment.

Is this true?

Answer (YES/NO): NO